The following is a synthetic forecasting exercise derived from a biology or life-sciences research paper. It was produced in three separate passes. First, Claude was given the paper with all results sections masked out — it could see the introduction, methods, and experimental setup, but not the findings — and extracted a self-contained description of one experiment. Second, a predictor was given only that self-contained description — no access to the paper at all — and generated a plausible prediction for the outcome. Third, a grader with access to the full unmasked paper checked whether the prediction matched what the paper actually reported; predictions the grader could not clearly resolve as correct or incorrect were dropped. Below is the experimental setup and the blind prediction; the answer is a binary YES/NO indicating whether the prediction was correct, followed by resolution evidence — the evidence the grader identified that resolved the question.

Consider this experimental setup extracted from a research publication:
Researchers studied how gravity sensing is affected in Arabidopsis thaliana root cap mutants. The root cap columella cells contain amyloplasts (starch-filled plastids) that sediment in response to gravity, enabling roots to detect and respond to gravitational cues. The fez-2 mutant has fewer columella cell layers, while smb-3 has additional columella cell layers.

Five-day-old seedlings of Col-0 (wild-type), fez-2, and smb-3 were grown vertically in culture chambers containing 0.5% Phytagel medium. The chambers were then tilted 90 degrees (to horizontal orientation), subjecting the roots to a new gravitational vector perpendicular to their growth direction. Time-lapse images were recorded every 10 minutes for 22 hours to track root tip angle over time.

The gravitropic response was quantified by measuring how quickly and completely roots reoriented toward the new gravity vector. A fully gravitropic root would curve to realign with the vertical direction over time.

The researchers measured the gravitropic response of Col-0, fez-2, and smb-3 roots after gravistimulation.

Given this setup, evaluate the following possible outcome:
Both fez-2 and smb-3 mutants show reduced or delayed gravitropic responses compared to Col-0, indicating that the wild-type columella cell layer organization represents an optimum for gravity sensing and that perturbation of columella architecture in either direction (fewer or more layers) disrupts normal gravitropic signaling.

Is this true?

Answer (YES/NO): NO